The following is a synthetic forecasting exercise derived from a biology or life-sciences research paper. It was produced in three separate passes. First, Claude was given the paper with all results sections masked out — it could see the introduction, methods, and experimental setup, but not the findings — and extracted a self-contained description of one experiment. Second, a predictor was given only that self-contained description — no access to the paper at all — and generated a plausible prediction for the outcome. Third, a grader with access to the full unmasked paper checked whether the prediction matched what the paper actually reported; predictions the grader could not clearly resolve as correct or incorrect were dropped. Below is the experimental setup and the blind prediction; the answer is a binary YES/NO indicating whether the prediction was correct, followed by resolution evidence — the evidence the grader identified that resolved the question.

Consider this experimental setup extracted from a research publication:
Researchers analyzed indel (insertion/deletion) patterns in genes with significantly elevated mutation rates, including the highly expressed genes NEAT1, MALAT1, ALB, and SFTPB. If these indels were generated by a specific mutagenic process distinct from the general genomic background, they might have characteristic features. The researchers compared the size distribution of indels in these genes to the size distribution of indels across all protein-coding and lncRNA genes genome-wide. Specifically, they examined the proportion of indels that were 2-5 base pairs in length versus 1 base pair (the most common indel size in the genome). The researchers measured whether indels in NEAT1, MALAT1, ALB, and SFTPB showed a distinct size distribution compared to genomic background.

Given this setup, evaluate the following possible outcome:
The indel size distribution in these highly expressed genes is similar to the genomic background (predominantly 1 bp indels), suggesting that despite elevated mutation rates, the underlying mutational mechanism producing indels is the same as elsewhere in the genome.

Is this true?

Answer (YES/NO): NO